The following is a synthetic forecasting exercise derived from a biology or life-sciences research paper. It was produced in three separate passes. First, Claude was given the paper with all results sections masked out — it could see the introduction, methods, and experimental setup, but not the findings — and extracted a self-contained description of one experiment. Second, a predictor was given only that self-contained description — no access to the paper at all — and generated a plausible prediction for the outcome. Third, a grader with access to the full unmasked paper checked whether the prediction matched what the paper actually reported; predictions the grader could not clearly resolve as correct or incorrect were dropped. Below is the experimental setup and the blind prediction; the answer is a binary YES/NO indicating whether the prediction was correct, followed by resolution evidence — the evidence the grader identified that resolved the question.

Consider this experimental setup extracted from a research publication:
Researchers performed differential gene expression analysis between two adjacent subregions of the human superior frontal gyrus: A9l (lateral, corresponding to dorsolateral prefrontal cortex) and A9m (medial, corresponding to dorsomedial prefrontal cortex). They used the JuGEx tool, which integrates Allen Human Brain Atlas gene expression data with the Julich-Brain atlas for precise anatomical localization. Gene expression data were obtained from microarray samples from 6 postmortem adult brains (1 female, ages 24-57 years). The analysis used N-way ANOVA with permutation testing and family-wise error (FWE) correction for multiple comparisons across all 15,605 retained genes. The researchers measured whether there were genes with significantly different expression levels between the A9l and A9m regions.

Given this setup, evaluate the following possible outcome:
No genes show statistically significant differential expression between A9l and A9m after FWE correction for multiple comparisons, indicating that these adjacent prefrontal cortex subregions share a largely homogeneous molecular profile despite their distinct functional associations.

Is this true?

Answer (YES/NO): NO